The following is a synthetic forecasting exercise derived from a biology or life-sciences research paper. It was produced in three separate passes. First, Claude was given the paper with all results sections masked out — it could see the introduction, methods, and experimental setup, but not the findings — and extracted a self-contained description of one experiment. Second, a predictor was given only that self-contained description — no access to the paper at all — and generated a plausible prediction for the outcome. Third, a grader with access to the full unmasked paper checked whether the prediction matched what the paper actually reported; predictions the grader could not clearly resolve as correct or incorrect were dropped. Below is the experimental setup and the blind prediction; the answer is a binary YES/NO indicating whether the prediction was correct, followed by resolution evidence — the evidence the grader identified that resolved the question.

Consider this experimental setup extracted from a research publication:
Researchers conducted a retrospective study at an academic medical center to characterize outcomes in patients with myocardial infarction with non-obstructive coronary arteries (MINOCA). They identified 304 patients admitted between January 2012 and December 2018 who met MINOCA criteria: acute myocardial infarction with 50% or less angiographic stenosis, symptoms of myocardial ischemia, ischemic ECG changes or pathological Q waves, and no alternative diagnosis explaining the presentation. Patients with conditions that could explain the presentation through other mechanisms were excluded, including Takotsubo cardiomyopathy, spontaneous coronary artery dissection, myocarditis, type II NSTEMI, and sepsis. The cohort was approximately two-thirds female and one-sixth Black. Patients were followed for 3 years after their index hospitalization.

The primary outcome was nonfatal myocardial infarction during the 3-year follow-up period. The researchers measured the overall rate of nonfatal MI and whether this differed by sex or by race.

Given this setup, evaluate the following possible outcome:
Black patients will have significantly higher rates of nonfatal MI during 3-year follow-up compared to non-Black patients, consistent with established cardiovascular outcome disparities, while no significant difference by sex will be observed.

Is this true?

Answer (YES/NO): NO